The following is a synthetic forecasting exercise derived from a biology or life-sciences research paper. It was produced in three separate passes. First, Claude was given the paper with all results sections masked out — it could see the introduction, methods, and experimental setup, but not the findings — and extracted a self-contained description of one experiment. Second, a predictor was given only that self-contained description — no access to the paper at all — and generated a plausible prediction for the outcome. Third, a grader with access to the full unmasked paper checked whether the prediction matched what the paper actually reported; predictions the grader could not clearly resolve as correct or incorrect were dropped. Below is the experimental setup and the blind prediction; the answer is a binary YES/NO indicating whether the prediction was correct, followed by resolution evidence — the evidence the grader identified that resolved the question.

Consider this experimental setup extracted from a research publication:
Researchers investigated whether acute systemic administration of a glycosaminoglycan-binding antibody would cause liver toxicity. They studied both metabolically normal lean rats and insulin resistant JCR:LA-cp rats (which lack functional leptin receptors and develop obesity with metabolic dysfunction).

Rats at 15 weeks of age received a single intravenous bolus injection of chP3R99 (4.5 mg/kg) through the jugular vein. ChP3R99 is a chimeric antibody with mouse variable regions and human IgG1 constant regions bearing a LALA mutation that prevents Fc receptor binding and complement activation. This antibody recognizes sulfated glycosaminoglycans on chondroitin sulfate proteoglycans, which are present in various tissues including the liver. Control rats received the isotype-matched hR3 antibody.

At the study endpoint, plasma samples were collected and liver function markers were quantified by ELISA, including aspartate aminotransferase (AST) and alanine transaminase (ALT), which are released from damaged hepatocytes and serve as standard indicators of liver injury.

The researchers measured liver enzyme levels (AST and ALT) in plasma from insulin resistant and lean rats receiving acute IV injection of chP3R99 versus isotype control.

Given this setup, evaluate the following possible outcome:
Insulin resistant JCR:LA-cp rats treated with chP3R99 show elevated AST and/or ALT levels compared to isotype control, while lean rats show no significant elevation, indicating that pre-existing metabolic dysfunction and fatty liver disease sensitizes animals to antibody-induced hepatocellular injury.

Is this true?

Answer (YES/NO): NO